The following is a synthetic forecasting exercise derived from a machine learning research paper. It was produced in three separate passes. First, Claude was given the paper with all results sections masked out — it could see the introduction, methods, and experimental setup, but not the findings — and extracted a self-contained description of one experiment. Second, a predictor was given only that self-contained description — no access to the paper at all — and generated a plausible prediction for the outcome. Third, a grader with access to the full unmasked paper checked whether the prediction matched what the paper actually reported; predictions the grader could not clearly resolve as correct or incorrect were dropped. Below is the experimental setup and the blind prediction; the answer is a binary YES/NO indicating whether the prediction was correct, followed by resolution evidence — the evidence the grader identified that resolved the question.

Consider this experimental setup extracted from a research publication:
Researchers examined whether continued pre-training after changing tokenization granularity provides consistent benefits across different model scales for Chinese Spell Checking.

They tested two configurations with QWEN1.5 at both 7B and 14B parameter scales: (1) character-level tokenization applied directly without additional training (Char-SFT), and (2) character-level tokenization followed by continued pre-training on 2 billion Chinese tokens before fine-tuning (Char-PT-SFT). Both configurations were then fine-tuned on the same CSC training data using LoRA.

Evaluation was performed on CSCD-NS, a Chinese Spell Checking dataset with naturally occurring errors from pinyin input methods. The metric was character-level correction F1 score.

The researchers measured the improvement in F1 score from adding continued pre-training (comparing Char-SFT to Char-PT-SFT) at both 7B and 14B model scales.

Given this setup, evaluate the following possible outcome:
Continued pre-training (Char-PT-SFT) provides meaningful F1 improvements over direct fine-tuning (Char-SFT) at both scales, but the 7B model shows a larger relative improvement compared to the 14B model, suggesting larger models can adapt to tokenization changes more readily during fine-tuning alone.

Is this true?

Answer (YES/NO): YES